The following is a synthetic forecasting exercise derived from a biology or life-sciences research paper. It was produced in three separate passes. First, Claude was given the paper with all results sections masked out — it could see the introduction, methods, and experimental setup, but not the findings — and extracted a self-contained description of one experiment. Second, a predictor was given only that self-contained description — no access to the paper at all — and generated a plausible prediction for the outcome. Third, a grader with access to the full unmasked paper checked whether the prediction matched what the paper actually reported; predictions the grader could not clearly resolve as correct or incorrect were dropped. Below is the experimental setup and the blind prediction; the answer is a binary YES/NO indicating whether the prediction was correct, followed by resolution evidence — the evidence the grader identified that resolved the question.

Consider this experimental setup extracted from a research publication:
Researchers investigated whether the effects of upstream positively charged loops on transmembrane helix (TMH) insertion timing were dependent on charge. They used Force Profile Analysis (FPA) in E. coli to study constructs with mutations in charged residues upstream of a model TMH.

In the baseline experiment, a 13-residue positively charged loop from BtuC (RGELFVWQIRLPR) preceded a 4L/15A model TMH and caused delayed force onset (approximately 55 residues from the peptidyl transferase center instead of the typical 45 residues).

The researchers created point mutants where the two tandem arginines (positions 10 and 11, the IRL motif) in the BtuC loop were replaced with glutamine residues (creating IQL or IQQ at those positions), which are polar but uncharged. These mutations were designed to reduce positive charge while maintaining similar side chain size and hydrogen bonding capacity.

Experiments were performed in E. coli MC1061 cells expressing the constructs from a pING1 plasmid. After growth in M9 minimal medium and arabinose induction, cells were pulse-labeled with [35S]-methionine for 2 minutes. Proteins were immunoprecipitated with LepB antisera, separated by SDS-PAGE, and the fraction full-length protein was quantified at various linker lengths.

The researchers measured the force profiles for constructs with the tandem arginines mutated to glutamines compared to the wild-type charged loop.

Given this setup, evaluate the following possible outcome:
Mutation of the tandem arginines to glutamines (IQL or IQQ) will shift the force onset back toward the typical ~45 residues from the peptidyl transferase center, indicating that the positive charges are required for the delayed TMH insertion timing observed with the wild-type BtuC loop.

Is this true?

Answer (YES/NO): YES